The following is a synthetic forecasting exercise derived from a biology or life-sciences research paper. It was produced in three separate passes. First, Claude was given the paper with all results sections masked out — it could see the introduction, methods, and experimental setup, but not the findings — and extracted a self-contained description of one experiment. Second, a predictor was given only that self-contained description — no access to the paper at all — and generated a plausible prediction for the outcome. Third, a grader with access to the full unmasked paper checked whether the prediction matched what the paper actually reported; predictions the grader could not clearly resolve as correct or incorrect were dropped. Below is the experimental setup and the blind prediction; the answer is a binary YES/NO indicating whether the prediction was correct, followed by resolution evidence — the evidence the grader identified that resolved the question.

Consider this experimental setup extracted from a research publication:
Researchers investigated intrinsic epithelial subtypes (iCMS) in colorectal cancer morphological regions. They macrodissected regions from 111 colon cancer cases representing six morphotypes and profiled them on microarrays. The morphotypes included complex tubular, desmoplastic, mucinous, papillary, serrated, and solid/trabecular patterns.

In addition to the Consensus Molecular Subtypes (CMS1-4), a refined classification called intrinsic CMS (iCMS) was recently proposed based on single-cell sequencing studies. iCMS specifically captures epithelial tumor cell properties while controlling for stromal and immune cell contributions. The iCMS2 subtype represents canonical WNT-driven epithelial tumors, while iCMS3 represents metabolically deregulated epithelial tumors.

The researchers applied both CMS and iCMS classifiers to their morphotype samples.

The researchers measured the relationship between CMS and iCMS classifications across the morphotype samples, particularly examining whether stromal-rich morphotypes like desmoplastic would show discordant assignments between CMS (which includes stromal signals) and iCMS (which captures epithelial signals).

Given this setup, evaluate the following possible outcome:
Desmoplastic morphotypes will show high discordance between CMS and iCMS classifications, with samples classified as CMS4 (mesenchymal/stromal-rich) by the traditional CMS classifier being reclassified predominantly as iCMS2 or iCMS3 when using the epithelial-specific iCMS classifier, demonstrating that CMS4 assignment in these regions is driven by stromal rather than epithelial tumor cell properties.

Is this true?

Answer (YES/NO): YES